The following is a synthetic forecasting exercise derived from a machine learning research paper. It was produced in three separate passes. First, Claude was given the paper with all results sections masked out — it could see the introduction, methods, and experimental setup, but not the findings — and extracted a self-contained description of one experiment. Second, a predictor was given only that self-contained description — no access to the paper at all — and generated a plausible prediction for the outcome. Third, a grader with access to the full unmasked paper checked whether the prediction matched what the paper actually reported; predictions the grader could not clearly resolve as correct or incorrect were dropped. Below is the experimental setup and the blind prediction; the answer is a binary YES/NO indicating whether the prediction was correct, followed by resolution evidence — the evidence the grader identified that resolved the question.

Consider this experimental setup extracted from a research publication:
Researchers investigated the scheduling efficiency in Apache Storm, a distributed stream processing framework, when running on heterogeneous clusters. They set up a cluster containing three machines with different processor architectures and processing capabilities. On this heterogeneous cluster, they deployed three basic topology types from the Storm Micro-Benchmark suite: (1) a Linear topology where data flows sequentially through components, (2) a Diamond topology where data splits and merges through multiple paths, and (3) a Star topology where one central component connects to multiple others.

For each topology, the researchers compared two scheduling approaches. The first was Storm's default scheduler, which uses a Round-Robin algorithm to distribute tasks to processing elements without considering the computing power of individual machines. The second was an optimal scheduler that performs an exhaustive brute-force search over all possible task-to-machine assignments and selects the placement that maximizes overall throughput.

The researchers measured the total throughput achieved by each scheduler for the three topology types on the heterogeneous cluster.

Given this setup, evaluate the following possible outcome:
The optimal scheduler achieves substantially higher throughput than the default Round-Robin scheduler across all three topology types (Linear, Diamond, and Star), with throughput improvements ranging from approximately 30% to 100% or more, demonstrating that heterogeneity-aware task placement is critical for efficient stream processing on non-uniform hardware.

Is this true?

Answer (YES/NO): NO